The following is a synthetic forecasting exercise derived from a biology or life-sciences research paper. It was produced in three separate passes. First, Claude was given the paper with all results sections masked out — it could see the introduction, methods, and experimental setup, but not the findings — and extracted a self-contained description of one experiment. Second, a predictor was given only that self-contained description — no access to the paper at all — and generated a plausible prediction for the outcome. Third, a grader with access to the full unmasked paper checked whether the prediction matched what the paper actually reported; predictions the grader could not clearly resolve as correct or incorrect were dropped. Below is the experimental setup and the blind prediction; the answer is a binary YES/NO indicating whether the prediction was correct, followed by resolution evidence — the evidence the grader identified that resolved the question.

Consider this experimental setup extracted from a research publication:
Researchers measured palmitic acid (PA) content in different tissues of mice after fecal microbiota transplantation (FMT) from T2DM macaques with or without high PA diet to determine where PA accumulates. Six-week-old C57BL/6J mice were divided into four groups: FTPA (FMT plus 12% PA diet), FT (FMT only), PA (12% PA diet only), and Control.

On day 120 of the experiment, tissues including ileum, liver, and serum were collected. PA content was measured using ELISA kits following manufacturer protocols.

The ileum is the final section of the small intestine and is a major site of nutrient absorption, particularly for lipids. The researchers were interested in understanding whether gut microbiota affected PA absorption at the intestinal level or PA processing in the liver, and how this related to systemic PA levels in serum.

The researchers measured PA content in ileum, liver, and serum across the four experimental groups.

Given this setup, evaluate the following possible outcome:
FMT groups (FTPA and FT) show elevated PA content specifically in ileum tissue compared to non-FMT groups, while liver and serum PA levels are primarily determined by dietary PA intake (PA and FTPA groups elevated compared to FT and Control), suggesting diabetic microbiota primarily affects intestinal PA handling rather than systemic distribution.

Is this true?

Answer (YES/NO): NO